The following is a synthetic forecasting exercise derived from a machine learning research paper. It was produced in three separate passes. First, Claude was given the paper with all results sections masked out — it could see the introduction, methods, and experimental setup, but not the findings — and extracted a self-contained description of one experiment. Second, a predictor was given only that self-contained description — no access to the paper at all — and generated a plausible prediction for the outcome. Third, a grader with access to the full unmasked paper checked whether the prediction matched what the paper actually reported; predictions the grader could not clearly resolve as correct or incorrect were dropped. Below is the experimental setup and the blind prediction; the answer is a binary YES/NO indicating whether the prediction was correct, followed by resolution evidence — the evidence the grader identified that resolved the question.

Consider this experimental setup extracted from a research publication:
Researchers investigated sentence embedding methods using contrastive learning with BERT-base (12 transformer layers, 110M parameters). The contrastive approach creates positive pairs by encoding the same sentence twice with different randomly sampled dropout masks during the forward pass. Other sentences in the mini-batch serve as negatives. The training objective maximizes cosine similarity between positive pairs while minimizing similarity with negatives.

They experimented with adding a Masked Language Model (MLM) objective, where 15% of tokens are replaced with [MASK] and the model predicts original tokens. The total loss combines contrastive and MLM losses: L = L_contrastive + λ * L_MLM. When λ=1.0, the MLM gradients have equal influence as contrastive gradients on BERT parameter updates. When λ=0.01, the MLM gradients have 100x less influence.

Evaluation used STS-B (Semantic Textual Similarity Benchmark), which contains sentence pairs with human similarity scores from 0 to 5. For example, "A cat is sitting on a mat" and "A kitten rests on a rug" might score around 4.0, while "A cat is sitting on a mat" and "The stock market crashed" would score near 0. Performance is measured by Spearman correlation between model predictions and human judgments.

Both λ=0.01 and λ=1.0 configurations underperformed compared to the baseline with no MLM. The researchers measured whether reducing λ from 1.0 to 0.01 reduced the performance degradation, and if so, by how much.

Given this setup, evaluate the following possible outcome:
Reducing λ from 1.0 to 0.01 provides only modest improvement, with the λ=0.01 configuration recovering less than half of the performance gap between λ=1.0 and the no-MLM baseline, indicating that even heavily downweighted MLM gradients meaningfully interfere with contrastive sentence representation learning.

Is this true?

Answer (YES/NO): NO